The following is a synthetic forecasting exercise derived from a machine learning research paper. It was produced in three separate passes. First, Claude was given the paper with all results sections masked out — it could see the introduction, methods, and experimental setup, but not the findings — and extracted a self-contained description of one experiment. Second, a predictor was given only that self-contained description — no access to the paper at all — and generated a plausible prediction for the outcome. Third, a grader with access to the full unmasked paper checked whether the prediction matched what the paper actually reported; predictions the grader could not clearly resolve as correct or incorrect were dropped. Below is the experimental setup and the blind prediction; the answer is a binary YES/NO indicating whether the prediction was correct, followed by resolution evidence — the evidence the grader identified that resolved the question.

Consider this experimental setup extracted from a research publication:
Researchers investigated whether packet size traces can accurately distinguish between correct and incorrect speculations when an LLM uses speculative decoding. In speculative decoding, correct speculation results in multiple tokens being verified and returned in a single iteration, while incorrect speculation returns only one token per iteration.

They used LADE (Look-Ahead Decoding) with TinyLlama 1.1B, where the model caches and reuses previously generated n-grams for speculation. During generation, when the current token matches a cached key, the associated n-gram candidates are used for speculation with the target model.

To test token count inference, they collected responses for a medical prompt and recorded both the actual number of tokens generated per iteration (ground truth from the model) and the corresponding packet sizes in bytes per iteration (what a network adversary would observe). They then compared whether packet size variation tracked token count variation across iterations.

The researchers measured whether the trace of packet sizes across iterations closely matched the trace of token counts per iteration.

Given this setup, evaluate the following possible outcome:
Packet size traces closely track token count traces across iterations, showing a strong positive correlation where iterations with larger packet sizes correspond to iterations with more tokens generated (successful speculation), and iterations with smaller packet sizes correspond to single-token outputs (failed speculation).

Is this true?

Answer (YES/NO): YES